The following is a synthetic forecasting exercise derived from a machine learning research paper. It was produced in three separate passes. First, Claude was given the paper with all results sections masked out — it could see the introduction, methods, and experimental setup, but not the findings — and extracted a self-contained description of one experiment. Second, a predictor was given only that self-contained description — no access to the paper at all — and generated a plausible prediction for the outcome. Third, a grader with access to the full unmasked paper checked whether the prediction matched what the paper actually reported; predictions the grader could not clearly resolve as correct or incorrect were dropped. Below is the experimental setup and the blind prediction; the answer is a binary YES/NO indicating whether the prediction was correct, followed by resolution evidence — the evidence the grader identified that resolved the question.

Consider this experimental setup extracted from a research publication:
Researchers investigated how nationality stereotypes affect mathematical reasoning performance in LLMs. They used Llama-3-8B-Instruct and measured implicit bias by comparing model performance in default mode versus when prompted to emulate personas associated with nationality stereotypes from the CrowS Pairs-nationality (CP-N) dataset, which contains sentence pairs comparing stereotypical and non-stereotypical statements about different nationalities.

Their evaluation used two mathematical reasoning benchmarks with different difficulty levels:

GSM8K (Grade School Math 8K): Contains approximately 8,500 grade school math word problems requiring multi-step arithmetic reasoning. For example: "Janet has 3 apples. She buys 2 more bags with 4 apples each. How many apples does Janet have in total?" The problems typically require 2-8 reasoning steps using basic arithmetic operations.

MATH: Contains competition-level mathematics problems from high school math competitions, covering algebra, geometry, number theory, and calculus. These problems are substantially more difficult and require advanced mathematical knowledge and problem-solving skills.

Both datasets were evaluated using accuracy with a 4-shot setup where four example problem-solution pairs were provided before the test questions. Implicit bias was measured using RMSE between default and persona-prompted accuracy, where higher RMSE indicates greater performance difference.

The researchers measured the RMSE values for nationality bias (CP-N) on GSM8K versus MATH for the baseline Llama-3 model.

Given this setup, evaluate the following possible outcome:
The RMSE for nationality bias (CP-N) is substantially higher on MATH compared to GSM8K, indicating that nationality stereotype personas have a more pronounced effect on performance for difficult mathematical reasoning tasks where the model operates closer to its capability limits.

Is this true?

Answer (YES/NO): NO